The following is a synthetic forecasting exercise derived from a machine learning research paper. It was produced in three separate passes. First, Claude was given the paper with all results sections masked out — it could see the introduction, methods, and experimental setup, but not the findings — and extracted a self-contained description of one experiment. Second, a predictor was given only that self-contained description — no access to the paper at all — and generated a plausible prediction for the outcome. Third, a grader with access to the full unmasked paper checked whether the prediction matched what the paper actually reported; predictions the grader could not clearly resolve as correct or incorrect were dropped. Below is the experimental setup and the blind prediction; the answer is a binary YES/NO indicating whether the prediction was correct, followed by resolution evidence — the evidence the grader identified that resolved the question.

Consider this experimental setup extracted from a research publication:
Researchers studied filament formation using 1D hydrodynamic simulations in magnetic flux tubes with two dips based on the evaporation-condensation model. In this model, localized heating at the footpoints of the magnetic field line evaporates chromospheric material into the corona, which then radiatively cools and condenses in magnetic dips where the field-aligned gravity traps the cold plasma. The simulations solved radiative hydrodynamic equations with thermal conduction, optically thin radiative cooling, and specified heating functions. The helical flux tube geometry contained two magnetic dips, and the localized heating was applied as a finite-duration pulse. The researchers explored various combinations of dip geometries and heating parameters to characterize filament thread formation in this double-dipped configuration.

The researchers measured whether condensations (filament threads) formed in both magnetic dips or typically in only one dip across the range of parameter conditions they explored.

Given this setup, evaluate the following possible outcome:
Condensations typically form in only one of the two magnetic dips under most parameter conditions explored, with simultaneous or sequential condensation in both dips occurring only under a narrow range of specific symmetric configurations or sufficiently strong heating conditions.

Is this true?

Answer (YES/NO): NO